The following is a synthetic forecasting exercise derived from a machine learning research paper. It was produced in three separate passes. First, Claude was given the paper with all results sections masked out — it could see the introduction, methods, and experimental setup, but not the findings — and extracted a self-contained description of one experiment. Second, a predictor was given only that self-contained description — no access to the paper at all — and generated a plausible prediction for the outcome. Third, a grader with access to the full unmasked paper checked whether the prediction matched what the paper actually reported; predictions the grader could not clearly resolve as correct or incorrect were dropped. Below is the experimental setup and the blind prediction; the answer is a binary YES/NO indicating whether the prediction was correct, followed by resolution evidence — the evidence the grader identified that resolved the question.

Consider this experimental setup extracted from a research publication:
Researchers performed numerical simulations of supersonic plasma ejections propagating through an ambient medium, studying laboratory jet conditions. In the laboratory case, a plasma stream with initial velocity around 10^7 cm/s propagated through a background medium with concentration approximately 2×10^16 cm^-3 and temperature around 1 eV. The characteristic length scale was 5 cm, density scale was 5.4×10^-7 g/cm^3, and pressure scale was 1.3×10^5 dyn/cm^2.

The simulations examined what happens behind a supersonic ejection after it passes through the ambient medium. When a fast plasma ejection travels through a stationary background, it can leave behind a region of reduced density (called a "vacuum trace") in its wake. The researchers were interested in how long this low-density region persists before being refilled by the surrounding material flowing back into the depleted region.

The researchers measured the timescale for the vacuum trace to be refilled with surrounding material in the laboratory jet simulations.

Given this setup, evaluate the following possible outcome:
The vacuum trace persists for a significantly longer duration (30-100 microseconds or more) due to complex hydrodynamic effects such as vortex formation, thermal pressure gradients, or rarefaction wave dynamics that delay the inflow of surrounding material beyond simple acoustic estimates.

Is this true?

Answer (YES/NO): NO